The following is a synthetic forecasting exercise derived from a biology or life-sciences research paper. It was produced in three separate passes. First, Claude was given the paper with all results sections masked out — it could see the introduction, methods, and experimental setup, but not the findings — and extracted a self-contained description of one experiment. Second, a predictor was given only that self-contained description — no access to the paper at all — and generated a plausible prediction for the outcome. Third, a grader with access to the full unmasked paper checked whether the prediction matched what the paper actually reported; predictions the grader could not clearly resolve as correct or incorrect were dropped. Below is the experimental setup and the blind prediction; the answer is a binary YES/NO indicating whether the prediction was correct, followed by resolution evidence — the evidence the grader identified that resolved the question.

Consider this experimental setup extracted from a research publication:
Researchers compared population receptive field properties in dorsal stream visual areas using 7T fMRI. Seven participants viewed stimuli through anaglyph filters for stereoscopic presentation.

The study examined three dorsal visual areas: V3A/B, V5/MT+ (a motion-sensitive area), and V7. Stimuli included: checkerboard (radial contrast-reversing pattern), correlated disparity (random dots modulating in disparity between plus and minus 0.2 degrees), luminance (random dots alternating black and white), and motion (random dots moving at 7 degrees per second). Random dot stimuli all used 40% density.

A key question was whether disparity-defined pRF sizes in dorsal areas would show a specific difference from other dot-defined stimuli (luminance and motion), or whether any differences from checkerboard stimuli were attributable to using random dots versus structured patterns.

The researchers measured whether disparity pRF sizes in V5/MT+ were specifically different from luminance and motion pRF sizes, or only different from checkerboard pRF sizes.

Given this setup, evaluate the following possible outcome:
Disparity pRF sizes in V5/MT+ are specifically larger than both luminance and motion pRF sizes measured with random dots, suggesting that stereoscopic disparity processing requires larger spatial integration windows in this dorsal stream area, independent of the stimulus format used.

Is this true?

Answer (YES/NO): NO